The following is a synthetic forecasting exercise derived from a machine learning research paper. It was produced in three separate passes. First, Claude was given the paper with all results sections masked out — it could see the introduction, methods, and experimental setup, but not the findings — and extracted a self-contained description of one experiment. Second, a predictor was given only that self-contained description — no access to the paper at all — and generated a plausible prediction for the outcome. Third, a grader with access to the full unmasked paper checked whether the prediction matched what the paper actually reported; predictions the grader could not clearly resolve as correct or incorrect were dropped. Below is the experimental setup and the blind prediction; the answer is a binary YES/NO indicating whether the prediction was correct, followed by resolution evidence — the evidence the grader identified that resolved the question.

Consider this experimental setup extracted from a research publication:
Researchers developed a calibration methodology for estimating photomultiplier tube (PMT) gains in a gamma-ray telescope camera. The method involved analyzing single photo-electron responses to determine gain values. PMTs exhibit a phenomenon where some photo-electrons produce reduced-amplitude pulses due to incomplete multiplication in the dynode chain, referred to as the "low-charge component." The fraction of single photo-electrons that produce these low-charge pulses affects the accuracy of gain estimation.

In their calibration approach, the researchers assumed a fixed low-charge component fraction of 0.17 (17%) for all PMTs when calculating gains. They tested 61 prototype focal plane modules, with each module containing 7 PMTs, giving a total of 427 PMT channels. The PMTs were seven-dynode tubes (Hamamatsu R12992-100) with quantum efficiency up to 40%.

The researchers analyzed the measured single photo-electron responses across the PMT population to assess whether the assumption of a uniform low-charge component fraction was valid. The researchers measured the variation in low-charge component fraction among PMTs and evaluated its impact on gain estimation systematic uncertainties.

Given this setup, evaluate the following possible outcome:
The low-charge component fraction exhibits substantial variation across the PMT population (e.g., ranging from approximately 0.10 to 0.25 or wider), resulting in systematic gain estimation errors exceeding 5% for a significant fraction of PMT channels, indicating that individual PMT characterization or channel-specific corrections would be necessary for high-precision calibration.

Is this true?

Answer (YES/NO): NO